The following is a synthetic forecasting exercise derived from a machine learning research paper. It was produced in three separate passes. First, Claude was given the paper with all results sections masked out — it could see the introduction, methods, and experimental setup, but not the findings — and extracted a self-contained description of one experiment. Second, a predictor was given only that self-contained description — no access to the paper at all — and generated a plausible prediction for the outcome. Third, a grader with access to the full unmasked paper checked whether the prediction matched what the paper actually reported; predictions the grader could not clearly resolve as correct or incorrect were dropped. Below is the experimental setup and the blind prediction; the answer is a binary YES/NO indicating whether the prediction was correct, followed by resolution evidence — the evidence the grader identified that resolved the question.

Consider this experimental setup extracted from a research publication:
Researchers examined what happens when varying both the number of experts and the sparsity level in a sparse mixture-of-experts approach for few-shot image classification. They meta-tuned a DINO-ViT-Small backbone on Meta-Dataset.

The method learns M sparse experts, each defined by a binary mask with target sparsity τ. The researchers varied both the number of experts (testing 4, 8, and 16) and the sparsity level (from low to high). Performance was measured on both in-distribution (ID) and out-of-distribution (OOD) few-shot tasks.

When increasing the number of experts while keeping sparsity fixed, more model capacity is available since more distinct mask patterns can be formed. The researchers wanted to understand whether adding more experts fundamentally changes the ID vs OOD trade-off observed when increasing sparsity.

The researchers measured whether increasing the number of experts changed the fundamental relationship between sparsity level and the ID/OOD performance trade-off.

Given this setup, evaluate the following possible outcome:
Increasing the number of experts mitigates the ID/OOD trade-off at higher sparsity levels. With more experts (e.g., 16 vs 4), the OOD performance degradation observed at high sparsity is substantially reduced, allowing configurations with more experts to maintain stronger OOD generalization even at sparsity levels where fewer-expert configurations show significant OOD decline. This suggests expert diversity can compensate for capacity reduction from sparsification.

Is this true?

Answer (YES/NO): NO